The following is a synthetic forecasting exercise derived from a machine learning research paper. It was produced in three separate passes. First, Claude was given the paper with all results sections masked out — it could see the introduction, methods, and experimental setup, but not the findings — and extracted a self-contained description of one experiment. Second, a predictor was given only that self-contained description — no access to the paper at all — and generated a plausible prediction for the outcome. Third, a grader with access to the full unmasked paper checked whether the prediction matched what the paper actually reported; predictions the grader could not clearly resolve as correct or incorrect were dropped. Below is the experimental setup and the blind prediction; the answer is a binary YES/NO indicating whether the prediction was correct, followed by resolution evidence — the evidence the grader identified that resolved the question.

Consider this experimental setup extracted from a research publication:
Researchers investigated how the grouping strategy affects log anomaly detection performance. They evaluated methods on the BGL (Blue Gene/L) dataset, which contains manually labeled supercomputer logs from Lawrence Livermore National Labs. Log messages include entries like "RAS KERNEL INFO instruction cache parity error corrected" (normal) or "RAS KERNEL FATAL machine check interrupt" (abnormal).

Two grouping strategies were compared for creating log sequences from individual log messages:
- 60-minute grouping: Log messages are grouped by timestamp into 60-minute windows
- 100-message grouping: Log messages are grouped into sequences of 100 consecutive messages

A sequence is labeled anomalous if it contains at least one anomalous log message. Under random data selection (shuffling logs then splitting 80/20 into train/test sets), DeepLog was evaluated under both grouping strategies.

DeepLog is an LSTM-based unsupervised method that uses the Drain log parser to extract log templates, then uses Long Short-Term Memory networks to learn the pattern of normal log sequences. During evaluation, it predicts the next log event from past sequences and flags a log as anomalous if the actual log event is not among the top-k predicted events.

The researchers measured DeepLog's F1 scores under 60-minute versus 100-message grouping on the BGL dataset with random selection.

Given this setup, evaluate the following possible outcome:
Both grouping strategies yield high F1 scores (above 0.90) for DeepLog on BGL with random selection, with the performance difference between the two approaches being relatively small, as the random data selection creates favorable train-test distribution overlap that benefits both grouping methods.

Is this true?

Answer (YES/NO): NO